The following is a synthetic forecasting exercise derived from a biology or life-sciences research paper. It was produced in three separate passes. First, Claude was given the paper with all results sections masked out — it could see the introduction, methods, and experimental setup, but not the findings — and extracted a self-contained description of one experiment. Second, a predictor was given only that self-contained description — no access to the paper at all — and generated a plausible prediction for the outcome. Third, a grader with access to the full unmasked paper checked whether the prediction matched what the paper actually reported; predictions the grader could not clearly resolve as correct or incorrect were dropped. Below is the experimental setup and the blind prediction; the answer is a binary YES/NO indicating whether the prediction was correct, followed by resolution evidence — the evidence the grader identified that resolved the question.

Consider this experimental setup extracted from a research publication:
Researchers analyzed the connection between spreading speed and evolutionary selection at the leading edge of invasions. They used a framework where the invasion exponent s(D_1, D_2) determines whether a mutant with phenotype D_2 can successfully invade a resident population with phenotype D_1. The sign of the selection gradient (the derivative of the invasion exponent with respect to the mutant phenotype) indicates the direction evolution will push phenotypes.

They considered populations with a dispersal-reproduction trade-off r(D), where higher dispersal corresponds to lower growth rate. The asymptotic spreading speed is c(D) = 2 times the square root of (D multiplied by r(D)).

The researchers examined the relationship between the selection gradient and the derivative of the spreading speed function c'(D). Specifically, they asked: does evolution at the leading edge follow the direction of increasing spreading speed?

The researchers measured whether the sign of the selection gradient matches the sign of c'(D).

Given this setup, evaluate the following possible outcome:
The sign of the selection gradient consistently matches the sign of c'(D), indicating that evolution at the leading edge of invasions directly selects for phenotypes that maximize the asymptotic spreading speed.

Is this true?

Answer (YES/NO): YES